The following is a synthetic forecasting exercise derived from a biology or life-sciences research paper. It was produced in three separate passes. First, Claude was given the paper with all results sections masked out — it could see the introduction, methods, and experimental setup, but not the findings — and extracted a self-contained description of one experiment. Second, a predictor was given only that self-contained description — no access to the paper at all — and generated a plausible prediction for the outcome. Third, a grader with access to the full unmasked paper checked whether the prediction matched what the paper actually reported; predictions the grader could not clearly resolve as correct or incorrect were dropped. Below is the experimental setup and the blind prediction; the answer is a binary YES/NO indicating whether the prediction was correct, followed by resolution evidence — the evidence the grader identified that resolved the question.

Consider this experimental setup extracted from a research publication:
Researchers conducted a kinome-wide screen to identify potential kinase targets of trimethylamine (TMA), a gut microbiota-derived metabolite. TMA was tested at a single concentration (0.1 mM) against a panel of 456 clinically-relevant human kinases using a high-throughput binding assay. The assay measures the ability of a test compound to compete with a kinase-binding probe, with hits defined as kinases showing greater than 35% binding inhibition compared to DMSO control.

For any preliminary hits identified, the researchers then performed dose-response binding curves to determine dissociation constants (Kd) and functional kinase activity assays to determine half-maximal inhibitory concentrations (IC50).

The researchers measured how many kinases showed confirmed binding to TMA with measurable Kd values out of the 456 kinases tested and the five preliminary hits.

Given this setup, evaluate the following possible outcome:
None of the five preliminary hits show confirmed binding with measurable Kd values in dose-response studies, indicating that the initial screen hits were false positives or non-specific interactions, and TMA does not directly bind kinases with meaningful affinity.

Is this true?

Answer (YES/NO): NO